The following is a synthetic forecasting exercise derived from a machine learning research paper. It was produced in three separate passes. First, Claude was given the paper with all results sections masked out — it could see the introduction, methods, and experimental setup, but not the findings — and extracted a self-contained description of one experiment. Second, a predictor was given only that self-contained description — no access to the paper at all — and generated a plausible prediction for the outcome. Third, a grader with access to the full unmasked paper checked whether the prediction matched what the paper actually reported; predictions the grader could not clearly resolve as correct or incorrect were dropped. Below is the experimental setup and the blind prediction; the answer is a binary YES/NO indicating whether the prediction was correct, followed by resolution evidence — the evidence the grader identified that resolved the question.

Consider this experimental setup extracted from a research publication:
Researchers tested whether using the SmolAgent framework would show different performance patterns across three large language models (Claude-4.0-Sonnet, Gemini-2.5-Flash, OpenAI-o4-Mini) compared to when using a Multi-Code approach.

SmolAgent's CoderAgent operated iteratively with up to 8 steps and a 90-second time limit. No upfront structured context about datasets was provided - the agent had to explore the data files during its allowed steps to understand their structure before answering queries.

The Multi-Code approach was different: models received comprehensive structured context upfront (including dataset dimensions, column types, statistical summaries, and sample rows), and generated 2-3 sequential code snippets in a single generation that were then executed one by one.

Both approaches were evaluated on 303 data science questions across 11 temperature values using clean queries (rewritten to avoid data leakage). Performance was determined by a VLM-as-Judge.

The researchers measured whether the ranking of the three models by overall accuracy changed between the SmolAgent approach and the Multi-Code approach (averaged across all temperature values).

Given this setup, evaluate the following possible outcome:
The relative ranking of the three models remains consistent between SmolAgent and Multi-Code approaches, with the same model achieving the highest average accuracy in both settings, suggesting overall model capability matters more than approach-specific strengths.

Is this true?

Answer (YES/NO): YES